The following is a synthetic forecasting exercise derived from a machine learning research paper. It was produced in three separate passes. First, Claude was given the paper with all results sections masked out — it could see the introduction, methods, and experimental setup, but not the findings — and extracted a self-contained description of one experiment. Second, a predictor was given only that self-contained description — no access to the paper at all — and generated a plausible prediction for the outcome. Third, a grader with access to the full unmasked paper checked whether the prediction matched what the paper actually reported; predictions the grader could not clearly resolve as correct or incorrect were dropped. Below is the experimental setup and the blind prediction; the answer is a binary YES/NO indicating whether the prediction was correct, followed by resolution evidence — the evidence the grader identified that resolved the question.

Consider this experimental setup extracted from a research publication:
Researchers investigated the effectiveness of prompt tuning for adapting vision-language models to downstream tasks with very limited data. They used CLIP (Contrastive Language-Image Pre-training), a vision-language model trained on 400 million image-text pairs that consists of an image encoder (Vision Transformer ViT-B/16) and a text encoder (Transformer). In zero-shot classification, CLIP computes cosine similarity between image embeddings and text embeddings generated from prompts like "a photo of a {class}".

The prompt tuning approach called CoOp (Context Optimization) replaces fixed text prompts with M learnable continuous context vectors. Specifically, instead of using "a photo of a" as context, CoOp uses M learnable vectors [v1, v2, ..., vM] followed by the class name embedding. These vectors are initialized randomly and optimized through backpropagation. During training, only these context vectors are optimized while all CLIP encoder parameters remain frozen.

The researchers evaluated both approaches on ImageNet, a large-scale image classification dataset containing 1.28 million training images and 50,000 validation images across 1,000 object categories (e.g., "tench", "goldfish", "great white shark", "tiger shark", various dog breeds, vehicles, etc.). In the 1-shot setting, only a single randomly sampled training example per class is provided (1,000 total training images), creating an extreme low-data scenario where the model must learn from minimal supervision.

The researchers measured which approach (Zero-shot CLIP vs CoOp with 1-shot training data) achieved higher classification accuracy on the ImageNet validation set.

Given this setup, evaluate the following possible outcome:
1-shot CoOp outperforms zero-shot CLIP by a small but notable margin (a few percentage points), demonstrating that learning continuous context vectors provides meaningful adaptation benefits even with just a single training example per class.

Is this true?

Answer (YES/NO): NO